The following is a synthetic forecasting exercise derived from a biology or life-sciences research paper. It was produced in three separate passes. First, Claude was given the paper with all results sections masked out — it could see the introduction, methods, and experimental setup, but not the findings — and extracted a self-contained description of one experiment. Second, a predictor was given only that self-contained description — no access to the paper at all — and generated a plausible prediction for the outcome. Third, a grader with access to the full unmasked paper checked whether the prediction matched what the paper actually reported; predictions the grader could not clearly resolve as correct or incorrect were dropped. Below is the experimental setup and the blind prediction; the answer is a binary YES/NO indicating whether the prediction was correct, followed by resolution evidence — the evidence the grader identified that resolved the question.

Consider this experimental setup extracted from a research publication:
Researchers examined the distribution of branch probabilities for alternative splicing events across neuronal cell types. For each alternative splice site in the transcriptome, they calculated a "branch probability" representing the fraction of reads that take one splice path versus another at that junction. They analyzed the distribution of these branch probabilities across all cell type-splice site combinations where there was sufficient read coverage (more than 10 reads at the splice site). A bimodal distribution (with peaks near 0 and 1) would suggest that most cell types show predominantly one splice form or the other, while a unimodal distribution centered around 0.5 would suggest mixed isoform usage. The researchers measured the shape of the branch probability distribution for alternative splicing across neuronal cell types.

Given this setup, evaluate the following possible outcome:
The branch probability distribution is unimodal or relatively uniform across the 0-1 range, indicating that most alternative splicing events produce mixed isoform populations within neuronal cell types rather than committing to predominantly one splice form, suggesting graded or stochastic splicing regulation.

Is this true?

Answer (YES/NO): NO